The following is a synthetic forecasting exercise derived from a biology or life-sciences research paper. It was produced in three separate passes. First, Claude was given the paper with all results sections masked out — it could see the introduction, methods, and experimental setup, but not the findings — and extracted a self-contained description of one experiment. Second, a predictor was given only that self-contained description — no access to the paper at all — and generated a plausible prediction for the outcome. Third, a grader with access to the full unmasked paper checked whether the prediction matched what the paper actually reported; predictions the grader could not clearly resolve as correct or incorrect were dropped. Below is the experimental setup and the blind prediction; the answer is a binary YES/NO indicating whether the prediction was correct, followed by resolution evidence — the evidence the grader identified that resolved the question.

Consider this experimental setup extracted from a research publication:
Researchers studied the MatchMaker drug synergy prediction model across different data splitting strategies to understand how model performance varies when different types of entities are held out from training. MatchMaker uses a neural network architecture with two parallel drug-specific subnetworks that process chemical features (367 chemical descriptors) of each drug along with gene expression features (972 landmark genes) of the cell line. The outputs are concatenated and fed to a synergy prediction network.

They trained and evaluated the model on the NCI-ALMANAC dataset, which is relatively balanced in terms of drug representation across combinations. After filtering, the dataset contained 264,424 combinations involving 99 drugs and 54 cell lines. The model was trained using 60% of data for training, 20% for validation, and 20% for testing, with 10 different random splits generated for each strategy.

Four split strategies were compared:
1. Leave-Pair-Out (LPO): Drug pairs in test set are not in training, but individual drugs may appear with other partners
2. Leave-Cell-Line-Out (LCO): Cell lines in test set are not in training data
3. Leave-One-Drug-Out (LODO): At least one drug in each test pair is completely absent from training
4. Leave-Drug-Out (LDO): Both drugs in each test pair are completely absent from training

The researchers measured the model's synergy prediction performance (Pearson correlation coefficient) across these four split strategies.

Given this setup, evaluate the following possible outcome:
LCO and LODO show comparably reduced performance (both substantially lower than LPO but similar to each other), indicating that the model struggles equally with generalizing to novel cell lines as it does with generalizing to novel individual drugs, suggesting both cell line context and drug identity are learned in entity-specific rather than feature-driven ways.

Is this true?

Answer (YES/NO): NO